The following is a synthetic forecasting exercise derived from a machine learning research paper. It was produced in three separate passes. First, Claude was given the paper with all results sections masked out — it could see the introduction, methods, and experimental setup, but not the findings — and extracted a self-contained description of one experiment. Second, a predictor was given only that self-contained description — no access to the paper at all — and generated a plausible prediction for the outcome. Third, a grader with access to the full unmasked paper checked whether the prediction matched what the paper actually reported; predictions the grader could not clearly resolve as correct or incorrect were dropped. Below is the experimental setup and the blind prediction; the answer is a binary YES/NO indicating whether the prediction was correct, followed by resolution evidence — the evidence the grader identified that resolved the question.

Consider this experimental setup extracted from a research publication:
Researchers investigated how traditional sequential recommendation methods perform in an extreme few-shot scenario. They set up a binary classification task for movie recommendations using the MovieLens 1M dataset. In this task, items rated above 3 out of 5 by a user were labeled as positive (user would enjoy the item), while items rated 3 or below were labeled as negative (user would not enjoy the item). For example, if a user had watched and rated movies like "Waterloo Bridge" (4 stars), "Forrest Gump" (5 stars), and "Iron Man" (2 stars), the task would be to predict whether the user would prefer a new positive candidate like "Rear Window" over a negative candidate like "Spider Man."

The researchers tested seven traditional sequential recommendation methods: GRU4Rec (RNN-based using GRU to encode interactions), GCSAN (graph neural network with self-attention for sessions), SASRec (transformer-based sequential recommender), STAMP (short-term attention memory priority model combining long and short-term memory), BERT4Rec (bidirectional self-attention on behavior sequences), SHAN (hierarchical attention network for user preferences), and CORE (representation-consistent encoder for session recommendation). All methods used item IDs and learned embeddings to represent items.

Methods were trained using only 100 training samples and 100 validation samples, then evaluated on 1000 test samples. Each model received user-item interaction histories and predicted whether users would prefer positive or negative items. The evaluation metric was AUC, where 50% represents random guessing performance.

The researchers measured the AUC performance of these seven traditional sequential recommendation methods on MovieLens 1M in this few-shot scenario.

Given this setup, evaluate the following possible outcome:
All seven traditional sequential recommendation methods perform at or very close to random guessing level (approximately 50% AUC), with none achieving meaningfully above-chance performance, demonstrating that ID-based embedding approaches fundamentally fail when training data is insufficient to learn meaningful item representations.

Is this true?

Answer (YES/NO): YES